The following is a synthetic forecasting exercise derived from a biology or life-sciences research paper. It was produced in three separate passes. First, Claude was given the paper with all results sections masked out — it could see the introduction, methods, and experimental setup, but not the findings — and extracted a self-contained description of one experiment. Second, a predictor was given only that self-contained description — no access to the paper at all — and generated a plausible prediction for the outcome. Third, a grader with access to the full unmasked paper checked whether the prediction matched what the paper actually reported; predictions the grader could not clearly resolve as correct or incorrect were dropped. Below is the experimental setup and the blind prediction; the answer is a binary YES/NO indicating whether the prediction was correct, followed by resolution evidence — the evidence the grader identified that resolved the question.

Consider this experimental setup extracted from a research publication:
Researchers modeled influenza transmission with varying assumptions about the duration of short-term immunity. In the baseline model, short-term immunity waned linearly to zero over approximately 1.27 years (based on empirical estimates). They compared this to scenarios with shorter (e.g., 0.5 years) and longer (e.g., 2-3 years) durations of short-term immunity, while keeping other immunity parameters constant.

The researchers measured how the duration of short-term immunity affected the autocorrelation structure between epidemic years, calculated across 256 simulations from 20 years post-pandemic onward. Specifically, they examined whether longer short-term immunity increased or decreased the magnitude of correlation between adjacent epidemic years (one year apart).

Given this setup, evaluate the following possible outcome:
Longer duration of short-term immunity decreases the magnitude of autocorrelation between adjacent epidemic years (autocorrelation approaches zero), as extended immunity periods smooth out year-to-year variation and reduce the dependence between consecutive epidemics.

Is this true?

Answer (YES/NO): NO